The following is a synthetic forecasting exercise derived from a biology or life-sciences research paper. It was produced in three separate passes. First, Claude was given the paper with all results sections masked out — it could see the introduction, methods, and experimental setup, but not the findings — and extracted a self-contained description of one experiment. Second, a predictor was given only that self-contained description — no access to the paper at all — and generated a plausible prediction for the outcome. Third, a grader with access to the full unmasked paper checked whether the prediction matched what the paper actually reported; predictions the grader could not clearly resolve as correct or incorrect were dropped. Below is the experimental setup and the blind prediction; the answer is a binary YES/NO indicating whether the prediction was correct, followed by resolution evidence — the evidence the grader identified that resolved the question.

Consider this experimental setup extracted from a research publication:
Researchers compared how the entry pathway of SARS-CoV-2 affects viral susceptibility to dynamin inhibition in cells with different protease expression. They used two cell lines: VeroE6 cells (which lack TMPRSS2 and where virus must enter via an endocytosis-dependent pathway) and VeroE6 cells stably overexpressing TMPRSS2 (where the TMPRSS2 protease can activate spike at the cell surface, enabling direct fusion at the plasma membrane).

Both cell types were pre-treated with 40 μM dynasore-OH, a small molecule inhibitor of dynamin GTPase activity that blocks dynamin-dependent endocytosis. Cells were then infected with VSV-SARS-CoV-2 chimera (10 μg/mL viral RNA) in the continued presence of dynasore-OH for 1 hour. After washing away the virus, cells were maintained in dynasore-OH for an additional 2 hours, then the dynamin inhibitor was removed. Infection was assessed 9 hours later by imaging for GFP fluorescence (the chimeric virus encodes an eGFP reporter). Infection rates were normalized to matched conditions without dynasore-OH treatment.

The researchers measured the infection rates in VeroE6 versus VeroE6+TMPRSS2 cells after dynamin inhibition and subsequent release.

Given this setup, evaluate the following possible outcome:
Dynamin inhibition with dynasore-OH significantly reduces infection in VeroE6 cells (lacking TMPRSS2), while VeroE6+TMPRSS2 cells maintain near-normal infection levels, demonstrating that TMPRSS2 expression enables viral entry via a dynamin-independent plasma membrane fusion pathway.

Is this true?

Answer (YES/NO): NO